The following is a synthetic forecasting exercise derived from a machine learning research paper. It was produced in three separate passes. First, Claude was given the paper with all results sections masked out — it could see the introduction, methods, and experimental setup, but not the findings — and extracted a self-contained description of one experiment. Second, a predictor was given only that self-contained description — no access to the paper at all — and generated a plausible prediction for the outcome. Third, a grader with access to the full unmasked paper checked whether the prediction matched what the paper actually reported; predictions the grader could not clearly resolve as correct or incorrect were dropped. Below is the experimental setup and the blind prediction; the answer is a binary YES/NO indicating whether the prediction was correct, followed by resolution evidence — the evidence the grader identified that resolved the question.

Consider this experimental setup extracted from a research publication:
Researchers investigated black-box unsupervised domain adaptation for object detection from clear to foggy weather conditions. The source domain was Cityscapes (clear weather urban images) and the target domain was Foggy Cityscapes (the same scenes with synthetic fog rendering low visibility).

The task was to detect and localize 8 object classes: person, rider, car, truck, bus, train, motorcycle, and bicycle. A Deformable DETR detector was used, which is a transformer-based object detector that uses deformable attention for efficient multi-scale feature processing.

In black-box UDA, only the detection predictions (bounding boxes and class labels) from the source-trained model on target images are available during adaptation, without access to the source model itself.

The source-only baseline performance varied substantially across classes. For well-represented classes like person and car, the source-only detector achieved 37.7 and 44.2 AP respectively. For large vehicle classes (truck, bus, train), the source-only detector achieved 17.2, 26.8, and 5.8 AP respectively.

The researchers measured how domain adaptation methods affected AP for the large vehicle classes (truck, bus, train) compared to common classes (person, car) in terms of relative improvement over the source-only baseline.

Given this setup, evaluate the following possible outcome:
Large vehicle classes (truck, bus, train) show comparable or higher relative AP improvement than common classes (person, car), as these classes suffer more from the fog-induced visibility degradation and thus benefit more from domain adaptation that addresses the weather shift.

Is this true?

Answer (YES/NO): YES